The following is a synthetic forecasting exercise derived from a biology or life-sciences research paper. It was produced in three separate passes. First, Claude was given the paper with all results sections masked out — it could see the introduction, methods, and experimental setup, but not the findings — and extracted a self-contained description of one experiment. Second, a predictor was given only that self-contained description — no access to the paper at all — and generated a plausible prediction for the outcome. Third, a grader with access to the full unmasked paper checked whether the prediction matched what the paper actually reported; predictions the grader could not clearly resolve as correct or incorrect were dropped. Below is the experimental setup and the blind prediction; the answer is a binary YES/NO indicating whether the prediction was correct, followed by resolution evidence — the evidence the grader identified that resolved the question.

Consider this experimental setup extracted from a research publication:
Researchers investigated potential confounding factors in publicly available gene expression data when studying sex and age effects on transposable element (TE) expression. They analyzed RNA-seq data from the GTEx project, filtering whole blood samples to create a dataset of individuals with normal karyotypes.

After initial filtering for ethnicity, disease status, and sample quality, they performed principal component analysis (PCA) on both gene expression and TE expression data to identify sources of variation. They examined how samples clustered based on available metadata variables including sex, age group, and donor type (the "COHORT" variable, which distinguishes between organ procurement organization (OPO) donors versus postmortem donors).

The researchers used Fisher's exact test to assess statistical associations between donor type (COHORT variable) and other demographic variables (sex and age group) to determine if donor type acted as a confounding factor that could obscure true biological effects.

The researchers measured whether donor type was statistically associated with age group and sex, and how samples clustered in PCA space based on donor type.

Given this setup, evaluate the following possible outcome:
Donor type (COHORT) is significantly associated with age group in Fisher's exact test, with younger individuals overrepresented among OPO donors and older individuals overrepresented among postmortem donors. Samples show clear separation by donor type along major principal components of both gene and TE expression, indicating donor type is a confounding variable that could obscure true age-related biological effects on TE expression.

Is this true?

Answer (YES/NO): NO